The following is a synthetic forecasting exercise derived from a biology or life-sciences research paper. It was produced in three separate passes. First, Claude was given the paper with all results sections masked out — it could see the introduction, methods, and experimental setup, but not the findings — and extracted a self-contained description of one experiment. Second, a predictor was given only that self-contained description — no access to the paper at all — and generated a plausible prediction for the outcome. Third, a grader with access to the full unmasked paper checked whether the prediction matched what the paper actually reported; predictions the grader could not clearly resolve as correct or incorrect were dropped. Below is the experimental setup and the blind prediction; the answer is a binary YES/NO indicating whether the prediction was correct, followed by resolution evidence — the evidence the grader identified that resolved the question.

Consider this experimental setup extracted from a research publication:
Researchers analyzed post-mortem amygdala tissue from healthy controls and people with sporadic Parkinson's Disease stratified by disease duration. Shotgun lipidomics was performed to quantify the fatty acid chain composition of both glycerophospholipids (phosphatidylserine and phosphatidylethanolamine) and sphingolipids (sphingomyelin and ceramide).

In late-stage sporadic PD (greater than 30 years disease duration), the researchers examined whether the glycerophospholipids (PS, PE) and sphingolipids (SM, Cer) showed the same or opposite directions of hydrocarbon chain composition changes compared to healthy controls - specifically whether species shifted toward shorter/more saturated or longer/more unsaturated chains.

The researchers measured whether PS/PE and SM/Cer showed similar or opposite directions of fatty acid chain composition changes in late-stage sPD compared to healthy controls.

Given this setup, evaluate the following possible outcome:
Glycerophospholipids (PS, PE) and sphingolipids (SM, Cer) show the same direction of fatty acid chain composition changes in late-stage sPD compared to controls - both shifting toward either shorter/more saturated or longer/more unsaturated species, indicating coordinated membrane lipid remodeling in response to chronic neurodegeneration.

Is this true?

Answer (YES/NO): NO